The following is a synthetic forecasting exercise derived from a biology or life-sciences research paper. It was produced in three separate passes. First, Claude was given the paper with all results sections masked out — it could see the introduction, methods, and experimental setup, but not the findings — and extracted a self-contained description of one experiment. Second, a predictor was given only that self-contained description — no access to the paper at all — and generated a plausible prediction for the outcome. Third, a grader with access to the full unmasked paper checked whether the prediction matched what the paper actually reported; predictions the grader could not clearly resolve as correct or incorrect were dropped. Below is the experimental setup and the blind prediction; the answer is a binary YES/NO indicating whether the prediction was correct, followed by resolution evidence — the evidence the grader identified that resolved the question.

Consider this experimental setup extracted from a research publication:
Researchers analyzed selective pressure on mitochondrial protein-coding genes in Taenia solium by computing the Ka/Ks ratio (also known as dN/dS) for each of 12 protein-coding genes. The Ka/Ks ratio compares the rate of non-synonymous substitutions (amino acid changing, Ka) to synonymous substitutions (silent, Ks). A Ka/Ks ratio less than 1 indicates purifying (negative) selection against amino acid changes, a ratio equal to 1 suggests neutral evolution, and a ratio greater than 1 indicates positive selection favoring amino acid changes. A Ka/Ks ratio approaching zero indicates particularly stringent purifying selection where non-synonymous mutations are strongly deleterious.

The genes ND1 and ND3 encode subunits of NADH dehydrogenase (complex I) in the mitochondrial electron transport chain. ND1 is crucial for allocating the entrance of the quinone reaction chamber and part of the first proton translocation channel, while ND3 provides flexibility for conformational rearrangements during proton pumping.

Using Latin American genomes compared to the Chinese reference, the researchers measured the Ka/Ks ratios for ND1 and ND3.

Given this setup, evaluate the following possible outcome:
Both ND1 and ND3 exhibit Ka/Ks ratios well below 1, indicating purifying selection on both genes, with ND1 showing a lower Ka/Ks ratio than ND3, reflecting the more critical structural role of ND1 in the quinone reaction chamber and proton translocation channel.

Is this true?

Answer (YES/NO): NO